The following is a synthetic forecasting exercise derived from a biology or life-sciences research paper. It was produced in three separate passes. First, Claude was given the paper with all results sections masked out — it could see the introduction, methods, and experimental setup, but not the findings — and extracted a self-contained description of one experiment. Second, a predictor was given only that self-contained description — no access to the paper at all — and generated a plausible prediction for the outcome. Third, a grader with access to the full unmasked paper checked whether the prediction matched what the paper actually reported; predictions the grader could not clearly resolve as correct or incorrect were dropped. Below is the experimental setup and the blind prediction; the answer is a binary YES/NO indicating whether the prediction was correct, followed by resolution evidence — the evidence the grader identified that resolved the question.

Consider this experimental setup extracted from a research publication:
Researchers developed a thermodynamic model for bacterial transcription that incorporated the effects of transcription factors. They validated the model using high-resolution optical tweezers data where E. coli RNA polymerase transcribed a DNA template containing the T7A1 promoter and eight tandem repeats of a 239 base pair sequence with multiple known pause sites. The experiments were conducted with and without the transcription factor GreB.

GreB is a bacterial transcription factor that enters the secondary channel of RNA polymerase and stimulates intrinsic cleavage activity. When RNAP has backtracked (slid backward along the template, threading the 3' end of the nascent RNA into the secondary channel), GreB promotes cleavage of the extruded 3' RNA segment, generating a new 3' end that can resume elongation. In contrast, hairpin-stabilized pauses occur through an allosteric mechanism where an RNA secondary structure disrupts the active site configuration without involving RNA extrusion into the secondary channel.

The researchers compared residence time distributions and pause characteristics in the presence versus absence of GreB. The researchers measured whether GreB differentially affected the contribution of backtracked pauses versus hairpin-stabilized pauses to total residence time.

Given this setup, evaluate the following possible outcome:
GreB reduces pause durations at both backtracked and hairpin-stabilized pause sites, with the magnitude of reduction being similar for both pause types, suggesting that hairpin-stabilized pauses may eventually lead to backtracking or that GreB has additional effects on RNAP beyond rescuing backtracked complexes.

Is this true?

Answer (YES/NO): NO